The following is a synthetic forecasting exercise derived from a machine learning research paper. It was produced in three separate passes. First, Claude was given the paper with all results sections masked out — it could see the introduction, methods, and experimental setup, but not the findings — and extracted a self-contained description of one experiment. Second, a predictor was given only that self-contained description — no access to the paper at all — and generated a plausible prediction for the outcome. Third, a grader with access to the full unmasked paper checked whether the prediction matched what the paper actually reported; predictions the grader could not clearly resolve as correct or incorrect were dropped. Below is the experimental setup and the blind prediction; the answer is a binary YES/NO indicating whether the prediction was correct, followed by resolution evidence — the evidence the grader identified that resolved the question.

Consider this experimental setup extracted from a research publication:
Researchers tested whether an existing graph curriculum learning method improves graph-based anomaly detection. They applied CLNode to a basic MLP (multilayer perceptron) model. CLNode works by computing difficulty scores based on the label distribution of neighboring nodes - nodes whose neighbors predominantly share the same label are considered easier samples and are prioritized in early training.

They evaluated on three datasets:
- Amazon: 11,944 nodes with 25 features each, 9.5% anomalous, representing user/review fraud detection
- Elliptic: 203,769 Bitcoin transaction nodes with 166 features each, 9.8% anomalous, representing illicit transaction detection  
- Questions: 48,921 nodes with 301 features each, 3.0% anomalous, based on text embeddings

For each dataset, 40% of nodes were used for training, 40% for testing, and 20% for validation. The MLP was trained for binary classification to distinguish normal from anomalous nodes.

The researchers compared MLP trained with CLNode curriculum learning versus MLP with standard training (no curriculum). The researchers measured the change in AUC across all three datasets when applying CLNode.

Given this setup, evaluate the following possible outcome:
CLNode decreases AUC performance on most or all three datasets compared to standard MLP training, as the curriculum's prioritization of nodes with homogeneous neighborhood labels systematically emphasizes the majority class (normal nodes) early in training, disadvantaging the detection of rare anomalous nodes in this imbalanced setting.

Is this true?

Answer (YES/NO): YES